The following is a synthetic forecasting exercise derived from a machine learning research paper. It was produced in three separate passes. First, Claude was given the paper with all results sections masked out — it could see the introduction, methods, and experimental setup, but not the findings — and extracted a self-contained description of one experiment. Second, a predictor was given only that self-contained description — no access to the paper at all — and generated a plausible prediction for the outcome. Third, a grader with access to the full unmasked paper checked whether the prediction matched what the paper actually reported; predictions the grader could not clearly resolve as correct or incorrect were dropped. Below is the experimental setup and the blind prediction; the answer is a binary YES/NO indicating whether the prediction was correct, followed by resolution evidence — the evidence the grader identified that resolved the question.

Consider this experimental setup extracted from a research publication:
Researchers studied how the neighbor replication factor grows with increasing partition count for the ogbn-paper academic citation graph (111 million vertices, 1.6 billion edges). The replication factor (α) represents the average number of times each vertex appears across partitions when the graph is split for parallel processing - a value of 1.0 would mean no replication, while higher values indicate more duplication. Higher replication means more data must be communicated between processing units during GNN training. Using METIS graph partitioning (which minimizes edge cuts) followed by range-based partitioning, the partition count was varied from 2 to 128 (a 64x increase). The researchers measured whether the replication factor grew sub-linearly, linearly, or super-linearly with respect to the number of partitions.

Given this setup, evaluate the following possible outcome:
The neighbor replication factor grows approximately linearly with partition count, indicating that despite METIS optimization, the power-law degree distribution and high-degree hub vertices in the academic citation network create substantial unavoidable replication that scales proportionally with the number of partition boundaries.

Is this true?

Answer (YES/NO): NO